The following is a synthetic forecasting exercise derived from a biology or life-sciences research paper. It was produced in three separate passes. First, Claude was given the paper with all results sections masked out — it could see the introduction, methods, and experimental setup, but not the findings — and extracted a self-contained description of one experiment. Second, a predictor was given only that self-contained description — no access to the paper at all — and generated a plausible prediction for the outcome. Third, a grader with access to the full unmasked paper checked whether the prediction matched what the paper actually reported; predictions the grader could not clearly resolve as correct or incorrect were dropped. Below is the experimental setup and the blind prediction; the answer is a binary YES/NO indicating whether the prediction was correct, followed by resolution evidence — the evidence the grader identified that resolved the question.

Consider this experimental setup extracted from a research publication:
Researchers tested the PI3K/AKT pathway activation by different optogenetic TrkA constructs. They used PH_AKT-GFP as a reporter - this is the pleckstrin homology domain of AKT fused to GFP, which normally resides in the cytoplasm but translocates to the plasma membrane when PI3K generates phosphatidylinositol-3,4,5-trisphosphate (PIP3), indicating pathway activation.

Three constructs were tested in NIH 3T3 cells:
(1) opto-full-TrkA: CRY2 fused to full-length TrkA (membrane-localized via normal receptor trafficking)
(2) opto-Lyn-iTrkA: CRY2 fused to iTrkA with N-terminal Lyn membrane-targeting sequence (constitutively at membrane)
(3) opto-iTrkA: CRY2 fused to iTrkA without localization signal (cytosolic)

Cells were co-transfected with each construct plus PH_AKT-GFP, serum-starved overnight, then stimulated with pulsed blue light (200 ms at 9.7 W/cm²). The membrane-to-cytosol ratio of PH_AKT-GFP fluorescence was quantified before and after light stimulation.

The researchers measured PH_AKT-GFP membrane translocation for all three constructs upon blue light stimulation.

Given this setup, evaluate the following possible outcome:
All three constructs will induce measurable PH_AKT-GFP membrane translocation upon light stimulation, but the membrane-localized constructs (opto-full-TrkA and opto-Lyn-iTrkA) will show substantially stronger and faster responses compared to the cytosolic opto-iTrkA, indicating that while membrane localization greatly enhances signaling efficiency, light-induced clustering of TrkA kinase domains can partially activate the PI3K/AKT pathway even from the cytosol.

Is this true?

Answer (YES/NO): NO